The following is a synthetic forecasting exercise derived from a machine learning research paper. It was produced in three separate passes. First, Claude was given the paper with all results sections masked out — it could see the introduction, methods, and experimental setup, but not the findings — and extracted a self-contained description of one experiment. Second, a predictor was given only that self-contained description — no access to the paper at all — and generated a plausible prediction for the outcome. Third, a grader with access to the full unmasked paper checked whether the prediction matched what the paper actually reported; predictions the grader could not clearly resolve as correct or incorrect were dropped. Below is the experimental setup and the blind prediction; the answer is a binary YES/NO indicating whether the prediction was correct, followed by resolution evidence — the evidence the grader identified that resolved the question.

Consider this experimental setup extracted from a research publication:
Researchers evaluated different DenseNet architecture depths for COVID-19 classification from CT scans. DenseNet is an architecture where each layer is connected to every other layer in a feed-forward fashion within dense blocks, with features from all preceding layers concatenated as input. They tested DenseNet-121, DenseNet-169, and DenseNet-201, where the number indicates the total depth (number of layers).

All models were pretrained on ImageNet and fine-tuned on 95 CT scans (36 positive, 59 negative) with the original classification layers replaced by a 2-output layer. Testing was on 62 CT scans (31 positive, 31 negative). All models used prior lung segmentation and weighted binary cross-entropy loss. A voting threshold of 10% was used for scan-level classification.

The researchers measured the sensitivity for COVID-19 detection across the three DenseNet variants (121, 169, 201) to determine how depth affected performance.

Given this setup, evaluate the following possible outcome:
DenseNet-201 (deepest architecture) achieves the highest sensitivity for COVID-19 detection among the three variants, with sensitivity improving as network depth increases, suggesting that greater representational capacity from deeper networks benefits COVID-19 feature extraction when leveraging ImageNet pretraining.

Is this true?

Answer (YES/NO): NO